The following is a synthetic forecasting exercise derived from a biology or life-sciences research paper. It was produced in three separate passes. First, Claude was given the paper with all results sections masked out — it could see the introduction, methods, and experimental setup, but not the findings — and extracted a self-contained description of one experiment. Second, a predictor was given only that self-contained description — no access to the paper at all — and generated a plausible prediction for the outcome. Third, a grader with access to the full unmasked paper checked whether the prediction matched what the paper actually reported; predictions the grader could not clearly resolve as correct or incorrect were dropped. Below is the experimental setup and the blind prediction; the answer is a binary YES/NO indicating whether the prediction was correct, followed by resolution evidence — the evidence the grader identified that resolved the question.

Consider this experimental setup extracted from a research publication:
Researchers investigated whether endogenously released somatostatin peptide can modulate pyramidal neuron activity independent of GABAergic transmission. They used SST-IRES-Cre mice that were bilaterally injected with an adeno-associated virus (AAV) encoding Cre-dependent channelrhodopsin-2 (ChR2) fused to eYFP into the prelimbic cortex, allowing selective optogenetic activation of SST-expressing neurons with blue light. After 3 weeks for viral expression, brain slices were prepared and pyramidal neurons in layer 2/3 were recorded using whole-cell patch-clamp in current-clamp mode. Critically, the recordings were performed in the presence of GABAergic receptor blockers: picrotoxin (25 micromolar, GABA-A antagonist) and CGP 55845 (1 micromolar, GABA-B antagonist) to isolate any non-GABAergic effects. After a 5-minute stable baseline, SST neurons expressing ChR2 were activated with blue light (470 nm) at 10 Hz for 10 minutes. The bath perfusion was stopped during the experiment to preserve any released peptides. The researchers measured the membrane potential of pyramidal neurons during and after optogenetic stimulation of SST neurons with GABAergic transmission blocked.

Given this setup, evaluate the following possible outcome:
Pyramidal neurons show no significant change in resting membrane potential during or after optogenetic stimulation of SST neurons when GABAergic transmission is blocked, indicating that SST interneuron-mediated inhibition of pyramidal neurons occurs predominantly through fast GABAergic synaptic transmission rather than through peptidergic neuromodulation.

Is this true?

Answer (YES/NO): NO